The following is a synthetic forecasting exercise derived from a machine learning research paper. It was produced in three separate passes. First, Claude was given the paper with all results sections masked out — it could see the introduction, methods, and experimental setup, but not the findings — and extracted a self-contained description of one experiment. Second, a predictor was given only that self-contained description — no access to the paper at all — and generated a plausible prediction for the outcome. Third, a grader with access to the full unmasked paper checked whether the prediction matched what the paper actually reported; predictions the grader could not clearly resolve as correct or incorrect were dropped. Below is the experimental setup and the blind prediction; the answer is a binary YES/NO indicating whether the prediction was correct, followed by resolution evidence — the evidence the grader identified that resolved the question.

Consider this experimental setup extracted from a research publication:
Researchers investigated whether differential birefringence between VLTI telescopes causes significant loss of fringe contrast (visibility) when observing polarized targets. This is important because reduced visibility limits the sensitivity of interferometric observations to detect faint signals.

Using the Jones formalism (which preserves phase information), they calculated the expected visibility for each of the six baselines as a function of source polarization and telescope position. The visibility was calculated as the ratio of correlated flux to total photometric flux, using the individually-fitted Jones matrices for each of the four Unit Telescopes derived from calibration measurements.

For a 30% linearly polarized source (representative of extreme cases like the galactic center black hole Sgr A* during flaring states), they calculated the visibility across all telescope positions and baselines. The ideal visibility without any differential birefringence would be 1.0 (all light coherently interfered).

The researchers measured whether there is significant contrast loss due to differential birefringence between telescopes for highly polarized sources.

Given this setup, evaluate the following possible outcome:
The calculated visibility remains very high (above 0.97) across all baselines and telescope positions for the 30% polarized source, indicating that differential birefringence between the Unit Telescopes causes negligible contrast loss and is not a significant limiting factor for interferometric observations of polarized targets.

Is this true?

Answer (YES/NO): YES